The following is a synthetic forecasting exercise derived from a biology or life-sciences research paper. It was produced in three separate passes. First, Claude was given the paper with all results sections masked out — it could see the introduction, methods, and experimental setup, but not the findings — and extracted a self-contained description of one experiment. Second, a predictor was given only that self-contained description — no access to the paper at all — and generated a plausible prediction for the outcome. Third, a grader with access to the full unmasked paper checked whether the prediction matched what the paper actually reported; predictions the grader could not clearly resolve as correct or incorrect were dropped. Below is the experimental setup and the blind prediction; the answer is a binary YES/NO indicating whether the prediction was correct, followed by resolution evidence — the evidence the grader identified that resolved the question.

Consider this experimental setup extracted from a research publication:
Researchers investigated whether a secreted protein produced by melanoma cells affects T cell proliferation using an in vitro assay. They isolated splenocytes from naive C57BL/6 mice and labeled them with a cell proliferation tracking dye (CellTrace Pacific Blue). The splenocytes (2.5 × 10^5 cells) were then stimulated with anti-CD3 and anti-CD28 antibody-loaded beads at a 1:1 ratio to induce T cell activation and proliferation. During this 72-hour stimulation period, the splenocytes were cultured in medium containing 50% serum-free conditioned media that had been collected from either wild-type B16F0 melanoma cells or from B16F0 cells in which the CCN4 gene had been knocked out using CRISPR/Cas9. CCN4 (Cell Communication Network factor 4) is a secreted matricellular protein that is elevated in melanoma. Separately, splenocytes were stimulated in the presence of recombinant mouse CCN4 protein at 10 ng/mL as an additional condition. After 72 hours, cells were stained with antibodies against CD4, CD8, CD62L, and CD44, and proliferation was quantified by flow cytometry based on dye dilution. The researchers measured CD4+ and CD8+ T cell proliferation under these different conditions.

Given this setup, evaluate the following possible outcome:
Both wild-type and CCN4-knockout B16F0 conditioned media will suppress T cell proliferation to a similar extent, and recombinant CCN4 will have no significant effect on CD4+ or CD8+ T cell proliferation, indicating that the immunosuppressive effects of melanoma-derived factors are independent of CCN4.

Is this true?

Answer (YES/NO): YES